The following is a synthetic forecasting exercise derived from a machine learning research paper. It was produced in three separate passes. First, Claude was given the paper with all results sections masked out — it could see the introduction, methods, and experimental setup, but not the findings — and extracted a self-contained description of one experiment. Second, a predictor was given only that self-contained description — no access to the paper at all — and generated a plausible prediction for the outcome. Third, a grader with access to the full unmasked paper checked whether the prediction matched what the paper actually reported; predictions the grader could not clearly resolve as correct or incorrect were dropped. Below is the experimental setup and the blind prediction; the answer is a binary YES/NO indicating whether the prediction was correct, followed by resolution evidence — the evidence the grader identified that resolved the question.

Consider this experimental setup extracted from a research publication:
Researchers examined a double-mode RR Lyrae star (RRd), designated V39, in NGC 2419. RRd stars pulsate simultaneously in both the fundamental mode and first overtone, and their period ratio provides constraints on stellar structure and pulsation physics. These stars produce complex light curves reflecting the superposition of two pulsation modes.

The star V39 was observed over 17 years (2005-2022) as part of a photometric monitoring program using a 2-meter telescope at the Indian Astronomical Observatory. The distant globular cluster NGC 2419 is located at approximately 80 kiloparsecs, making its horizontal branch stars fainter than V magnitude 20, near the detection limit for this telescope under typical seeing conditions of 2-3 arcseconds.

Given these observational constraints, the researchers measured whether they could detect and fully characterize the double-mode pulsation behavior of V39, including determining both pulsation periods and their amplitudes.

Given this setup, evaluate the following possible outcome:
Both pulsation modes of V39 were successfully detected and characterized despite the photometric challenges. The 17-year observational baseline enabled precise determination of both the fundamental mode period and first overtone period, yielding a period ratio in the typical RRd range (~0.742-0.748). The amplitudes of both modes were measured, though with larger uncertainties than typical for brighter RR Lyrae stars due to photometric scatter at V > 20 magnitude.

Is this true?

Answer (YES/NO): NO